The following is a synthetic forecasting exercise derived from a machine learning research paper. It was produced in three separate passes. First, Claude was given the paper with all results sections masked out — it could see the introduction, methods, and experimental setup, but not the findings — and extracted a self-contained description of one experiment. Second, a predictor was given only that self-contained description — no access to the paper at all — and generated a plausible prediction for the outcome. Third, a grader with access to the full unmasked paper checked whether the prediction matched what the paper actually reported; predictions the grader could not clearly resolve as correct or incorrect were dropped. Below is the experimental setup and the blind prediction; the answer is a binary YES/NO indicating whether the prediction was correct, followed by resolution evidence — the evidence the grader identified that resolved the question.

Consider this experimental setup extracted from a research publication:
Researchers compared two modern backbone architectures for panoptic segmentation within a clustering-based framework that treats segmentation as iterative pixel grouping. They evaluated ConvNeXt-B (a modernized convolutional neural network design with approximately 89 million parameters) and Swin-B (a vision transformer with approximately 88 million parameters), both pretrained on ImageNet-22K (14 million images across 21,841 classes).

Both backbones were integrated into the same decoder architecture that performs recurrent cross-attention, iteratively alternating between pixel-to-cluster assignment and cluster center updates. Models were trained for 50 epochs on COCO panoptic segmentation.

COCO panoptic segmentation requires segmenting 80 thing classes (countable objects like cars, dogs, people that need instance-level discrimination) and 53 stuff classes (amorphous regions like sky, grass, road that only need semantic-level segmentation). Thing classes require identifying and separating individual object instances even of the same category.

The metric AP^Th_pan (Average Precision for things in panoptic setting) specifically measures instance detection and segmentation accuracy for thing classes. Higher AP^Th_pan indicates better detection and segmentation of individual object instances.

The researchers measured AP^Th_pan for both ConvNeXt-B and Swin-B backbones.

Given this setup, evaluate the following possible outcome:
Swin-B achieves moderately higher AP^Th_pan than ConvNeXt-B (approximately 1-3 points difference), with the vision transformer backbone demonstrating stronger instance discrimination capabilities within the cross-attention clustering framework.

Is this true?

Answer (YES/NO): NO